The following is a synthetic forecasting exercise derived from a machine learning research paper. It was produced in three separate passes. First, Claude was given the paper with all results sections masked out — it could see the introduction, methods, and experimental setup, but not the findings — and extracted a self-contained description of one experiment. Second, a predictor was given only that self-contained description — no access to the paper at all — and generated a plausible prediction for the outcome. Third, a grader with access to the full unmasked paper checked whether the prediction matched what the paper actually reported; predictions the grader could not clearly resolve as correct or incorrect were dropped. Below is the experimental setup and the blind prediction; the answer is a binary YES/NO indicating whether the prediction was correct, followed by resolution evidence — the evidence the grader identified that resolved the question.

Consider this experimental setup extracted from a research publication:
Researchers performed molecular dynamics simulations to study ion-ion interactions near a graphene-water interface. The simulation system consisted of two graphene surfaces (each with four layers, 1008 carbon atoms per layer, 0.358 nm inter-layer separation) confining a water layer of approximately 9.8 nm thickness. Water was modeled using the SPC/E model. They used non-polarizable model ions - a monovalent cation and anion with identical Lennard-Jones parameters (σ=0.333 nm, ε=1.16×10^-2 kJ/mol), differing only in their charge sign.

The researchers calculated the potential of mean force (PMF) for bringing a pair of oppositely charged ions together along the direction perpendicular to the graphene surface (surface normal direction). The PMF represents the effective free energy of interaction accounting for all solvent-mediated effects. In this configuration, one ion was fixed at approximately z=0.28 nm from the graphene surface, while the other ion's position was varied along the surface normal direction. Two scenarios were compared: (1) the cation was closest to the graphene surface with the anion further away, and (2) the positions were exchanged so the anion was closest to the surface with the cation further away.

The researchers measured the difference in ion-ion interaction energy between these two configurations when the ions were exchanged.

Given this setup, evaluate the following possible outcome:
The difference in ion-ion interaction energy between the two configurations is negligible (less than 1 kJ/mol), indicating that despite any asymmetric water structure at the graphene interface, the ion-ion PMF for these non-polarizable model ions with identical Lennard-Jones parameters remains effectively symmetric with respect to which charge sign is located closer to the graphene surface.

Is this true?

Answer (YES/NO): NO